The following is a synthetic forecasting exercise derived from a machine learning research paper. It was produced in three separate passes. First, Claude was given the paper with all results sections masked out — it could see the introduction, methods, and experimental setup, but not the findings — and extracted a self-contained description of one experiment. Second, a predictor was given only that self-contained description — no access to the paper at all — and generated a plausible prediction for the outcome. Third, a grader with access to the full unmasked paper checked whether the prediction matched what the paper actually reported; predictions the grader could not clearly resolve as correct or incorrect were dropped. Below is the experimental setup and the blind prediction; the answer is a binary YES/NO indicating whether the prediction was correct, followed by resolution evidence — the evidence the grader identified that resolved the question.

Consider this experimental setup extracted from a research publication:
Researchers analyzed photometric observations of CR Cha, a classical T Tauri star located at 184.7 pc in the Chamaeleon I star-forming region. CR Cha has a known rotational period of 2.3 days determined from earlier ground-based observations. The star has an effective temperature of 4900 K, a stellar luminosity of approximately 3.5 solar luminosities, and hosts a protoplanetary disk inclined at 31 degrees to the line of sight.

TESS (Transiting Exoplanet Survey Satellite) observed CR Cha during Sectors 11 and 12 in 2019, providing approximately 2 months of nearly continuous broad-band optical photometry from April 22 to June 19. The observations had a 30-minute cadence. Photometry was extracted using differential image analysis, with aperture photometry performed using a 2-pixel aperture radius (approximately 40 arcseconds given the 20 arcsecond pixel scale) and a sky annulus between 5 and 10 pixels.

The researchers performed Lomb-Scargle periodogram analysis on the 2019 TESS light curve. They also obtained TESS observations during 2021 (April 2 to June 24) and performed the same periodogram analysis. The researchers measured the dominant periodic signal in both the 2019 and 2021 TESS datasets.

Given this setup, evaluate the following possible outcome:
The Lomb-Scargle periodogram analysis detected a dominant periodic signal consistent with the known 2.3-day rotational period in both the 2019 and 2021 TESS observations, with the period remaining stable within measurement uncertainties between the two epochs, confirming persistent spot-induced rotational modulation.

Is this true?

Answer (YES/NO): YES